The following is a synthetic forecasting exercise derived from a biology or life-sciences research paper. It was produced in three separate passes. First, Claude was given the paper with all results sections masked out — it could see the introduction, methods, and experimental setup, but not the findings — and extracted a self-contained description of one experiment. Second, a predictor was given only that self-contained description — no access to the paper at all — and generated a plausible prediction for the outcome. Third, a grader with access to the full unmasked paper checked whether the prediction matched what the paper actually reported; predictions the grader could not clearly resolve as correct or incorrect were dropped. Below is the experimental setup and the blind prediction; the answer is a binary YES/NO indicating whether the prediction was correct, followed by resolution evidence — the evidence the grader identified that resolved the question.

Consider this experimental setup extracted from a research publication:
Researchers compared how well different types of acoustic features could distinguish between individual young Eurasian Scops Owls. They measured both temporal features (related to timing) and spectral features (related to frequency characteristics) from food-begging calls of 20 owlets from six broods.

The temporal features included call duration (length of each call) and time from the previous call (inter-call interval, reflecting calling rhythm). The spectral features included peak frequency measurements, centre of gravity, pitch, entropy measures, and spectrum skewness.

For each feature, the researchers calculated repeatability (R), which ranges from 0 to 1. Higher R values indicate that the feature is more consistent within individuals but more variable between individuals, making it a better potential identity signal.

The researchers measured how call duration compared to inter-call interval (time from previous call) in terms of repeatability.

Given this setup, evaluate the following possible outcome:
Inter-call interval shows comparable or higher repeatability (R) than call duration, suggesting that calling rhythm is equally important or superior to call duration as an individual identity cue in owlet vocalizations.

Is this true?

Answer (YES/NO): NO